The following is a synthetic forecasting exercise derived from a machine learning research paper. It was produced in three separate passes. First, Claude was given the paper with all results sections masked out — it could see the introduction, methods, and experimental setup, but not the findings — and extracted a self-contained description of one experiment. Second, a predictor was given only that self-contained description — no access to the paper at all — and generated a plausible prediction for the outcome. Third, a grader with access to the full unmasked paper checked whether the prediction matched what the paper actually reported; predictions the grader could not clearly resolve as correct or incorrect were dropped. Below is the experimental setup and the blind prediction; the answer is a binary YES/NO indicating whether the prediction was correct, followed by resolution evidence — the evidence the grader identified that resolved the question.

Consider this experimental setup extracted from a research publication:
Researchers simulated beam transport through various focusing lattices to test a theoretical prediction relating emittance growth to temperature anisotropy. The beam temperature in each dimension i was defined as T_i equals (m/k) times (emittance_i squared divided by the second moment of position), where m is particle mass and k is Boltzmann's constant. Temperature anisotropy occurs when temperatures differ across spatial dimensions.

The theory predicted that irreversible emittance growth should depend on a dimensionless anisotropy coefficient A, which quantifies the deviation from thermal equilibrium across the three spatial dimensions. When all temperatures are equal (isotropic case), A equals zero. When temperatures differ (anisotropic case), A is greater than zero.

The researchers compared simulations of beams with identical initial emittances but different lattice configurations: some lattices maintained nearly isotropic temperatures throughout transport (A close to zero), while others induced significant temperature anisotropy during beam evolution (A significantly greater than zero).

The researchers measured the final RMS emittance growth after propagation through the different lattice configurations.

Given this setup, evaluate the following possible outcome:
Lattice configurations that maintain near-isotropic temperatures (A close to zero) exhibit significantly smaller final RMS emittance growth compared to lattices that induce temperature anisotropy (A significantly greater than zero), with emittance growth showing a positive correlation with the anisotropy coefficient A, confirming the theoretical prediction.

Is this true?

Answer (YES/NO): YES